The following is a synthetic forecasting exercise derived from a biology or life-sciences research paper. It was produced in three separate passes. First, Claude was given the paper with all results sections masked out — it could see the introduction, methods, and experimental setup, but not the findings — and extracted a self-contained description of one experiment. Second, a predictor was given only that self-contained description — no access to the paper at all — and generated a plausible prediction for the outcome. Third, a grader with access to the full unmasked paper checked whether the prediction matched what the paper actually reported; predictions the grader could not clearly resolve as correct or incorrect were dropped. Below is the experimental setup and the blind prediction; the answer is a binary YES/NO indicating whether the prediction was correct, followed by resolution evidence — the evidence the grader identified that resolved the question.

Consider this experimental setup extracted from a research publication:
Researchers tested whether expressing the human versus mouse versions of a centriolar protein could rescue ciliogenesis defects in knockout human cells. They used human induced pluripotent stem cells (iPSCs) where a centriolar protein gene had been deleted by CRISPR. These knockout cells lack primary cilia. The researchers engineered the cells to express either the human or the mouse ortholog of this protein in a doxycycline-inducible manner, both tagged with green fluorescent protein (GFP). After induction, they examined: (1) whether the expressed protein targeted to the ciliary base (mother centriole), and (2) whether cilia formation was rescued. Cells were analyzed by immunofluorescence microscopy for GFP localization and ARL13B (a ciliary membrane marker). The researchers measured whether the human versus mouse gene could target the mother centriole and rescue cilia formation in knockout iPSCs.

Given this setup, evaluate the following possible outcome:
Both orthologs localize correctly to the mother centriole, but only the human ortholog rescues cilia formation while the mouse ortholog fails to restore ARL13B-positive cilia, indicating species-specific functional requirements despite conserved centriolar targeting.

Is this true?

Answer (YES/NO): NO